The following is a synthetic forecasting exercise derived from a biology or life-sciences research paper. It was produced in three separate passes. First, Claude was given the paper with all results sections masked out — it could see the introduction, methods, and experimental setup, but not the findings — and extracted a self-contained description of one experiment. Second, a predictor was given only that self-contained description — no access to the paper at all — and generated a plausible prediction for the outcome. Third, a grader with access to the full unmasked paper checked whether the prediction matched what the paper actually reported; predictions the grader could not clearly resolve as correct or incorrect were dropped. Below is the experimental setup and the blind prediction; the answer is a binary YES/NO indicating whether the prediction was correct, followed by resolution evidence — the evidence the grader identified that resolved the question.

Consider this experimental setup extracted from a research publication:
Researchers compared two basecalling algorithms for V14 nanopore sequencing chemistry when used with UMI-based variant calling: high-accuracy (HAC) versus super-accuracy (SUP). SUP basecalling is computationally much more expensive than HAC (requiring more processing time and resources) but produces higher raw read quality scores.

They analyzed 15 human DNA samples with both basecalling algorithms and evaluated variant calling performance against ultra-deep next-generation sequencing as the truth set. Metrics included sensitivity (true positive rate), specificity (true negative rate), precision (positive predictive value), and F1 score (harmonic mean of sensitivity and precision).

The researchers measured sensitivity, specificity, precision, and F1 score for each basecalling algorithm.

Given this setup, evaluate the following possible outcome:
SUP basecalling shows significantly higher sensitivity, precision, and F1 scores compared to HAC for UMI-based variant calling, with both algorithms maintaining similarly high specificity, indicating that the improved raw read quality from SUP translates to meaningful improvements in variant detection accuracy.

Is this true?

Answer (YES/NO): NO